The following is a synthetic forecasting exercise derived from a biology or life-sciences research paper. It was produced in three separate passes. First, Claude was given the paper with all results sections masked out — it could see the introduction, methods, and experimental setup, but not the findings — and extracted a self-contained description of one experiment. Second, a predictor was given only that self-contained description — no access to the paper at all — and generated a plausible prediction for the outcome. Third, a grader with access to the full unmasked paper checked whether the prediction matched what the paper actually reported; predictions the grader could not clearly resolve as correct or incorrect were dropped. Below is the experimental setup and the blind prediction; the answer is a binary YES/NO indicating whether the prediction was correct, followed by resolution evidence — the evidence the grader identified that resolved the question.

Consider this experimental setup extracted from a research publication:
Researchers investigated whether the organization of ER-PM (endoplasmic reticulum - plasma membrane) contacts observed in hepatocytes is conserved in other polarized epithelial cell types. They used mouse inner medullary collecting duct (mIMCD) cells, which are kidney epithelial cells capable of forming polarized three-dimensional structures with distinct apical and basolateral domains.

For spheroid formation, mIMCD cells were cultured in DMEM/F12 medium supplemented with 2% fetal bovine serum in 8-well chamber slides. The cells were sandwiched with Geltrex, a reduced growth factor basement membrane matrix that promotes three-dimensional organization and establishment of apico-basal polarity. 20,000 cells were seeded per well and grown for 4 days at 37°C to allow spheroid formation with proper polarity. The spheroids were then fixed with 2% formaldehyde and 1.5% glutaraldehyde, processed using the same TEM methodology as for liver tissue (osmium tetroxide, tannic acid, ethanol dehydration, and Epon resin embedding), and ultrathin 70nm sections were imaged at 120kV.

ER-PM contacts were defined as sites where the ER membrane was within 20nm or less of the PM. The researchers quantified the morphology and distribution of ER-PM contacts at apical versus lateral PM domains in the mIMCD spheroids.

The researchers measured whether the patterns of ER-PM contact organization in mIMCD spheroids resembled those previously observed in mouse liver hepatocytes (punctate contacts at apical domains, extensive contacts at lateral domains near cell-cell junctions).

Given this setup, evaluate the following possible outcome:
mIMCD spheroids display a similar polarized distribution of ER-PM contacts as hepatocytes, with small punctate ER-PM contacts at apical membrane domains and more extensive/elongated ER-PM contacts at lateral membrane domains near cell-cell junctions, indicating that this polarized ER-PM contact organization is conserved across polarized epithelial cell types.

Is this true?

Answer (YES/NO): YES